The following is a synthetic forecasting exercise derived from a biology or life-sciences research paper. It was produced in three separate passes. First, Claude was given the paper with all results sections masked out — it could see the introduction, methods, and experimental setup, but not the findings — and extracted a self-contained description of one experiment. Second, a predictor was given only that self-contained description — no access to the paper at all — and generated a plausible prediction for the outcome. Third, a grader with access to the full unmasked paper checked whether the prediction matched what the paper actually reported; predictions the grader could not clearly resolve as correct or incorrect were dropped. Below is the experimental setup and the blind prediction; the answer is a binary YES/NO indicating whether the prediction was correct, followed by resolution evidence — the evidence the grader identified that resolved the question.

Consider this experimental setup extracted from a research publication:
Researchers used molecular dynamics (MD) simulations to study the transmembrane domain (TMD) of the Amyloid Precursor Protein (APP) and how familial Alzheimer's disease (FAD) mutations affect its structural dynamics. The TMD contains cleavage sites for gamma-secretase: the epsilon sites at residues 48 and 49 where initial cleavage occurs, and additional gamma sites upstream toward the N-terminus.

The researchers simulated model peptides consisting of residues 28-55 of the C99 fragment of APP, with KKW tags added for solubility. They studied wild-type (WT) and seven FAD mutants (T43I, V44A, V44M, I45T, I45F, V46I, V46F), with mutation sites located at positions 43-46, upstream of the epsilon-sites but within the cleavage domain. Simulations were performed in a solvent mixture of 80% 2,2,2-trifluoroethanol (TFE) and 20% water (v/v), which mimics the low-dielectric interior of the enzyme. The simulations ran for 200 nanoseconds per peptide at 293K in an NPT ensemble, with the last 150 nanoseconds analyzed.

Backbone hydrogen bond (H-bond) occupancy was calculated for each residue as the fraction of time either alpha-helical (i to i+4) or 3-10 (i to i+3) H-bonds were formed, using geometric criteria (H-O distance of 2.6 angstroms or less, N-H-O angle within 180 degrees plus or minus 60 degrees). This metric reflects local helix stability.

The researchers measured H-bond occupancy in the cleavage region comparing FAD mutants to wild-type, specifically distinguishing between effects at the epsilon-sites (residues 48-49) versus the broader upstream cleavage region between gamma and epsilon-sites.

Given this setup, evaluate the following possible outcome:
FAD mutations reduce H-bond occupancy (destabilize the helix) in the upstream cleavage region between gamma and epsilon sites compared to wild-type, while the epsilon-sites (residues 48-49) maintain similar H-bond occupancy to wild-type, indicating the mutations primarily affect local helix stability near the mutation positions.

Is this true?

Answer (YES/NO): YES